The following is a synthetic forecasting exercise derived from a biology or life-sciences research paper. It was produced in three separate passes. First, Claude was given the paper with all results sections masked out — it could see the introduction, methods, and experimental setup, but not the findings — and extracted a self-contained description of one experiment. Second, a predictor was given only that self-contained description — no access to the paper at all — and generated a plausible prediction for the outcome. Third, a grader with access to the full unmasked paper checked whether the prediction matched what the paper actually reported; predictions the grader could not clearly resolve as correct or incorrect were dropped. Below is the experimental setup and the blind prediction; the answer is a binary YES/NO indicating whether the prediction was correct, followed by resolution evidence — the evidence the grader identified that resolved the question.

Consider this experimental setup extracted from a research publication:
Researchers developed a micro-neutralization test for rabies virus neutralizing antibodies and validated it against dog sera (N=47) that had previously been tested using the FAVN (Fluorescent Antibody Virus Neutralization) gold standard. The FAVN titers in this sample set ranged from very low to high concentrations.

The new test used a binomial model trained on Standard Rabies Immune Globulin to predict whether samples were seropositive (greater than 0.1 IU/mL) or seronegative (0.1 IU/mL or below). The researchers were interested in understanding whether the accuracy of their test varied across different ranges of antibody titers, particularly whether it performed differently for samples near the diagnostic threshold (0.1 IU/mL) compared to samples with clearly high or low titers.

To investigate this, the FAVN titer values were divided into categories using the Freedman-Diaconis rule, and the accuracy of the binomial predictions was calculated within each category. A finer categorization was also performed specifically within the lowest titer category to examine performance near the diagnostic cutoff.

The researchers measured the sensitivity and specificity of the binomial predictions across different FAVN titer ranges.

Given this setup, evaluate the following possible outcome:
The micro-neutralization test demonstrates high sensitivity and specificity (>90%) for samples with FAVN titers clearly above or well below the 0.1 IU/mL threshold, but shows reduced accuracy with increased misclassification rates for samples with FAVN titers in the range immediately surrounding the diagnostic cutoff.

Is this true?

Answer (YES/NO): NO